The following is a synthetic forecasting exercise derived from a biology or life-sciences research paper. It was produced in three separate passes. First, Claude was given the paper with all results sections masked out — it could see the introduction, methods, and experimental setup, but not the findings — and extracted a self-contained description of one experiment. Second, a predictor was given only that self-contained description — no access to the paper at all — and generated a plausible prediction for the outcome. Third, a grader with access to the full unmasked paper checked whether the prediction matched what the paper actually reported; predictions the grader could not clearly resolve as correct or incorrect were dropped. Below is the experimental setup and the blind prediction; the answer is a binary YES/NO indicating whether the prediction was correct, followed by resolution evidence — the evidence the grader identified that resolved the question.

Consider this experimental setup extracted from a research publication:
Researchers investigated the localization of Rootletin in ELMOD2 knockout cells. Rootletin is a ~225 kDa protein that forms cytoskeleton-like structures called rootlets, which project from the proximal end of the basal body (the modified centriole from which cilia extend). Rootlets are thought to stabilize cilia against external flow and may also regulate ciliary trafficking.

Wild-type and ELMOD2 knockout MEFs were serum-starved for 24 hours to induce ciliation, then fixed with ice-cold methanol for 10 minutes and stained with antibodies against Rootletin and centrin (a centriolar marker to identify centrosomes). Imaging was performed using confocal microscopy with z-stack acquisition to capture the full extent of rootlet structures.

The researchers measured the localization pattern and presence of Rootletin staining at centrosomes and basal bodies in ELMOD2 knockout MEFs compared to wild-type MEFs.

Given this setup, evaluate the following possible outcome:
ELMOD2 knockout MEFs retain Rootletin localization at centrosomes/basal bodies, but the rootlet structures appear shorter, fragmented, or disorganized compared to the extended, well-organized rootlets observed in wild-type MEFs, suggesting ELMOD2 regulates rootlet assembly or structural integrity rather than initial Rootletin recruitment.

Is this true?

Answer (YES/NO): YES